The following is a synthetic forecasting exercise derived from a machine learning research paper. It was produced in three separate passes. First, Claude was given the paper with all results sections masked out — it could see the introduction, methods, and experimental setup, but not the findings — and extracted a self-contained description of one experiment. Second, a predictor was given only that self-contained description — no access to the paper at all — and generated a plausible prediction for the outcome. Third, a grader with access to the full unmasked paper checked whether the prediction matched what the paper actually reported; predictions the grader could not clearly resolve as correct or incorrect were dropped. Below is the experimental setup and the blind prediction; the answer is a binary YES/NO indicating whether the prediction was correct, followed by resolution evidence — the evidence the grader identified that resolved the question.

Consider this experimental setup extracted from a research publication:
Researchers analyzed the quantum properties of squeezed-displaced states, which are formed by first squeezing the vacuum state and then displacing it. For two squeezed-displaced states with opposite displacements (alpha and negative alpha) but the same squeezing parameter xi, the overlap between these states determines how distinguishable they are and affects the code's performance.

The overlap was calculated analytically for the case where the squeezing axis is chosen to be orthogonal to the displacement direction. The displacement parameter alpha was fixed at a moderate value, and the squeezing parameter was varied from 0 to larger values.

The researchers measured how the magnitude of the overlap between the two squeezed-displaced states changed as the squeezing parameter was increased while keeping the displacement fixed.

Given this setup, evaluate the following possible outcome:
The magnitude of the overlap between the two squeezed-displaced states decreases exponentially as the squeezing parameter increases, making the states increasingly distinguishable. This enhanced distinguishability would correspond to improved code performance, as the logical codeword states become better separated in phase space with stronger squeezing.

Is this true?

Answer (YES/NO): YES